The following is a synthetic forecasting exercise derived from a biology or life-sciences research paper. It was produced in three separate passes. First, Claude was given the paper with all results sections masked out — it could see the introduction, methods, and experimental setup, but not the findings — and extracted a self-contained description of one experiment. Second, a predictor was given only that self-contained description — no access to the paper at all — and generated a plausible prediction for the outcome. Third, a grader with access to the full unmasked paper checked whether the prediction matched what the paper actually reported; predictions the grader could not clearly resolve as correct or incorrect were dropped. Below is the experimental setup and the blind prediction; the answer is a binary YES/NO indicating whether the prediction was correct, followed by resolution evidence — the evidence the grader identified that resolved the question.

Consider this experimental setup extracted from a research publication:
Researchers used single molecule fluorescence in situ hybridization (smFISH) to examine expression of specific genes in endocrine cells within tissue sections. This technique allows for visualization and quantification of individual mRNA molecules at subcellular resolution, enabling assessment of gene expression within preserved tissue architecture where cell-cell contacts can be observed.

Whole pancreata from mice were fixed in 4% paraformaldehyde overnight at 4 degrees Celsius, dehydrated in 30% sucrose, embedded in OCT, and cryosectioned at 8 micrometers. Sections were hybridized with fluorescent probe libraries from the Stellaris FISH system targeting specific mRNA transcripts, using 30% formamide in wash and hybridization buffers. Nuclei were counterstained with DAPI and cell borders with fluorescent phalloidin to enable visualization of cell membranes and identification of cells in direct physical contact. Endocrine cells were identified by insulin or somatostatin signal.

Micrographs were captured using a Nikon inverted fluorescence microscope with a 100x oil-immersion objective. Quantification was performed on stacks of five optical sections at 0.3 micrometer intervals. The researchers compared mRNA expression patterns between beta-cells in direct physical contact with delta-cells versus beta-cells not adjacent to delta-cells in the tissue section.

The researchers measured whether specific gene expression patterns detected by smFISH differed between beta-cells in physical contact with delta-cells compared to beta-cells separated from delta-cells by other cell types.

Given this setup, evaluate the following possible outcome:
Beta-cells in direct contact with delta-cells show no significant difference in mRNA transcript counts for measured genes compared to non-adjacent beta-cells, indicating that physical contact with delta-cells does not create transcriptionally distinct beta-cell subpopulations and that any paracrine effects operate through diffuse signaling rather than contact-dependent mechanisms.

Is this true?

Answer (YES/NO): NO